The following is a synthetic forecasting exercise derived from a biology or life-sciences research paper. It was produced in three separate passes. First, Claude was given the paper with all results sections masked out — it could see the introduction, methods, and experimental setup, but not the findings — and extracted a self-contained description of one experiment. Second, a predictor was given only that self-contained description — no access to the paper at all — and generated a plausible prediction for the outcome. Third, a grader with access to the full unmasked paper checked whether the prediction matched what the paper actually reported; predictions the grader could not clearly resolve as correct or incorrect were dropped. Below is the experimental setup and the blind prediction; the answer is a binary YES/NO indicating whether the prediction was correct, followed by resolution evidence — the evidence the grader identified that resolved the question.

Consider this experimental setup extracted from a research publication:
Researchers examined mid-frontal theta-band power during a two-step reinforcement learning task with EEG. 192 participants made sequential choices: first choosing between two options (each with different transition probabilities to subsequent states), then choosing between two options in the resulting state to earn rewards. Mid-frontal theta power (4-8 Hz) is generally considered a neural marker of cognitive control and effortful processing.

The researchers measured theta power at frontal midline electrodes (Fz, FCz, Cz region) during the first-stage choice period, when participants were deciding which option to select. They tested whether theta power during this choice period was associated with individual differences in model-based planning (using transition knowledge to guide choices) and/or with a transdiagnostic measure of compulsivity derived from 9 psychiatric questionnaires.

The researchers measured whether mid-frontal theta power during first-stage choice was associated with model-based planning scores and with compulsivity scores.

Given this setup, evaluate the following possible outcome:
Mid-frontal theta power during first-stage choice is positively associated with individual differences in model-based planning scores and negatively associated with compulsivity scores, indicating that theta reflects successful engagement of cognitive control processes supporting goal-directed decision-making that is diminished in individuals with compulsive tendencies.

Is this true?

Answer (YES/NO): NO